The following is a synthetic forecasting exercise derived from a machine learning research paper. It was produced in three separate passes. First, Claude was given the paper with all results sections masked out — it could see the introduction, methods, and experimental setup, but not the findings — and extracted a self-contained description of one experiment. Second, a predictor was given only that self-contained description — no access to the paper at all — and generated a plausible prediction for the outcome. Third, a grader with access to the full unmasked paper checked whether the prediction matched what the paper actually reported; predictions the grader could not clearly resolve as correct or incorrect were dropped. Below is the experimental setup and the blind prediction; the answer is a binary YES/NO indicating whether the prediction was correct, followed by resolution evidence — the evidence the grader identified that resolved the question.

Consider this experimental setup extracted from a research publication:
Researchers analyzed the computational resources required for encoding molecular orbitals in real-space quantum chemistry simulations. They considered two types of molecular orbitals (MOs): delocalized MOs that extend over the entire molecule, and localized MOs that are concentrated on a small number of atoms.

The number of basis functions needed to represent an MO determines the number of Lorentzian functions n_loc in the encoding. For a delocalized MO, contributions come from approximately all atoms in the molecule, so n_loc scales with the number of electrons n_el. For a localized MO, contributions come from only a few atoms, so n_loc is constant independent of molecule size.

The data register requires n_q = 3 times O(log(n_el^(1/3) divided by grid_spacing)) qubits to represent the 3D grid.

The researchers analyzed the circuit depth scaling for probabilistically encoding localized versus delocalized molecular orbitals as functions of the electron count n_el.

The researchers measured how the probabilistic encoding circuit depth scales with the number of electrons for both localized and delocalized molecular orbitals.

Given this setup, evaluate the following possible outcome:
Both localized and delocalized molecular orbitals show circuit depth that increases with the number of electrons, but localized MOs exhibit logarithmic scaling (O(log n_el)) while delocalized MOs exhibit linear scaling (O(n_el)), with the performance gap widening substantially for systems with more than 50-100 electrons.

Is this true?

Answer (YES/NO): NO